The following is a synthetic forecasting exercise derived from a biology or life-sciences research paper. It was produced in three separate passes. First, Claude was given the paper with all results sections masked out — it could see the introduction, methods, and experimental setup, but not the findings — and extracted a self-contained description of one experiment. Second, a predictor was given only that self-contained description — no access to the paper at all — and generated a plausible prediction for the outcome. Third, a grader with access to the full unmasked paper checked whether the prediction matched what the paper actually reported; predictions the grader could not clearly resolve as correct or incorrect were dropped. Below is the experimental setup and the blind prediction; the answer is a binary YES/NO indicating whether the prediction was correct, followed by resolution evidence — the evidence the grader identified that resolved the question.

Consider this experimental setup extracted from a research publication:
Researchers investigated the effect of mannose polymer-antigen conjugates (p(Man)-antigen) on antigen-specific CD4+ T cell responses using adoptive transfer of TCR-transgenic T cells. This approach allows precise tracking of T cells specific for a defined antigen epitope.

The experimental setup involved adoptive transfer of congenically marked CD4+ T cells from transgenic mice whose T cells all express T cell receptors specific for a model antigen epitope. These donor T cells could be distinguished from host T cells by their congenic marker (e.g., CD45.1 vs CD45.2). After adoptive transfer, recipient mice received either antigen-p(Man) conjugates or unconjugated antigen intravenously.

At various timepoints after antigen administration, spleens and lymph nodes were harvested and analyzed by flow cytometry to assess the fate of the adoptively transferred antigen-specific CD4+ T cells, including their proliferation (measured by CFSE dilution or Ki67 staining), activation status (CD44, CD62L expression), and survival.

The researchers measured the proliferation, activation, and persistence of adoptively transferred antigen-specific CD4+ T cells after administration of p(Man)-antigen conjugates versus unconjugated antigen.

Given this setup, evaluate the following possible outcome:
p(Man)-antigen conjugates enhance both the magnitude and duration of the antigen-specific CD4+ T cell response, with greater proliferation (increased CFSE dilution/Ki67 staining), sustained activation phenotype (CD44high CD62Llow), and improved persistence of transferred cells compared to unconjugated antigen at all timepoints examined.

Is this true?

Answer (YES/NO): NO